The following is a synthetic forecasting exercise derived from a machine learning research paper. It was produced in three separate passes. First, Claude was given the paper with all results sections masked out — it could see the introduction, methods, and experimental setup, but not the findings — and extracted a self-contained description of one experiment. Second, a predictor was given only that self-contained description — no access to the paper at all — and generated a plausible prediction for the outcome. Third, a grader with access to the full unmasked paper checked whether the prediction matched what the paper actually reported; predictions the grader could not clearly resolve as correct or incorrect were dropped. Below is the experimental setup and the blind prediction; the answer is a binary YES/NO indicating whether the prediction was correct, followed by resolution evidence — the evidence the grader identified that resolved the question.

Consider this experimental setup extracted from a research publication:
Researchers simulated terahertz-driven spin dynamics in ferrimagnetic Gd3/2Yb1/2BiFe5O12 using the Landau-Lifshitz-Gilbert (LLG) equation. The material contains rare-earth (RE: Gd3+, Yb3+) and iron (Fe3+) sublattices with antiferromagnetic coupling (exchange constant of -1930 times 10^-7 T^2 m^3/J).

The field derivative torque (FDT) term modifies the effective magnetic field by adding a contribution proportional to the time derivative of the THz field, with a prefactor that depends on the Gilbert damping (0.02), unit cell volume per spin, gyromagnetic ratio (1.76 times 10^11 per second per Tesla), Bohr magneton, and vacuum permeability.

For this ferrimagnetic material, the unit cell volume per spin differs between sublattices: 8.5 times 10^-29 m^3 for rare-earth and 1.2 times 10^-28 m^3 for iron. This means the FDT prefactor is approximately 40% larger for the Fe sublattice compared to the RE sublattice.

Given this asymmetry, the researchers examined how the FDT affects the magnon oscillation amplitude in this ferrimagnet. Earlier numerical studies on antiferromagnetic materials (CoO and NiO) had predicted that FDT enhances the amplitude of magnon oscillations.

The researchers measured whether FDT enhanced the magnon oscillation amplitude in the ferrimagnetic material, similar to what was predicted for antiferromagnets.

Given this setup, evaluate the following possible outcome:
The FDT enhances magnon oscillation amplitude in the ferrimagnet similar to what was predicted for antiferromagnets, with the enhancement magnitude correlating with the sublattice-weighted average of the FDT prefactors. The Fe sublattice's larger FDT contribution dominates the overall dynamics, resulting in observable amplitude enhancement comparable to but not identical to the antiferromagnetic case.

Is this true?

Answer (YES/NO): YES